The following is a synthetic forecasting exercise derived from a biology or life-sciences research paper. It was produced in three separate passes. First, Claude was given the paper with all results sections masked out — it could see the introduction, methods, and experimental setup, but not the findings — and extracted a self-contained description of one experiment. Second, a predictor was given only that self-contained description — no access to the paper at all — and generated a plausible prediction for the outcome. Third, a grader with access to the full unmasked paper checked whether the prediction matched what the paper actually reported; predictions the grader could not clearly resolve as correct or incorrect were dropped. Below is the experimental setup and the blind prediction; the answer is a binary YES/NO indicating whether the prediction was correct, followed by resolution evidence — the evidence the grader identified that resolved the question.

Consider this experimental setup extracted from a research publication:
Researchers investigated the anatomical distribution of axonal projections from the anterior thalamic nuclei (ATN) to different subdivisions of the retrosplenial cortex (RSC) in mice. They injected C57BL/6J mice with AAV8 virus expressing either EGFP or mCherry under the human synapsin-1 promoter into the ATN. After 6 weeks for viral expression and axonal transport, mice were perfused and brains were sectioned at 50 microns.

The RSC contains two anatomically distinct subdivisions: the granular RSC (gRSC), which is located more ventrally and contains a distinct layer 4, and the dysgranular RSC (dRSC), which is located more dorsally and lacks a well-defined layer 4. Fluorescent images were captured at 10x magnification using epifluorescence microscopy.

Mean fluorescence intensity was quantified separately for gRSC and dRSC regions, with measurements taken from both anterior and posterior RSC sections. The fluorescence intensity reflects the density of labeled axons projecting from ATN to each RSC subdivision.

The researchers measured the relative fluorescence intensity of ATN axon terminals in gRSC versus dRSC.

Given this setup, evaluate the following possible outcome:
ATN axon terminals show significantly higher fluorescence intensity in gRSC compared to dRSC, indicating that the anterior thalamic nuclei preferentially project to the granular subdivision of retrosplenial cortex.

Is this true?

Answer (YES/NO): YES